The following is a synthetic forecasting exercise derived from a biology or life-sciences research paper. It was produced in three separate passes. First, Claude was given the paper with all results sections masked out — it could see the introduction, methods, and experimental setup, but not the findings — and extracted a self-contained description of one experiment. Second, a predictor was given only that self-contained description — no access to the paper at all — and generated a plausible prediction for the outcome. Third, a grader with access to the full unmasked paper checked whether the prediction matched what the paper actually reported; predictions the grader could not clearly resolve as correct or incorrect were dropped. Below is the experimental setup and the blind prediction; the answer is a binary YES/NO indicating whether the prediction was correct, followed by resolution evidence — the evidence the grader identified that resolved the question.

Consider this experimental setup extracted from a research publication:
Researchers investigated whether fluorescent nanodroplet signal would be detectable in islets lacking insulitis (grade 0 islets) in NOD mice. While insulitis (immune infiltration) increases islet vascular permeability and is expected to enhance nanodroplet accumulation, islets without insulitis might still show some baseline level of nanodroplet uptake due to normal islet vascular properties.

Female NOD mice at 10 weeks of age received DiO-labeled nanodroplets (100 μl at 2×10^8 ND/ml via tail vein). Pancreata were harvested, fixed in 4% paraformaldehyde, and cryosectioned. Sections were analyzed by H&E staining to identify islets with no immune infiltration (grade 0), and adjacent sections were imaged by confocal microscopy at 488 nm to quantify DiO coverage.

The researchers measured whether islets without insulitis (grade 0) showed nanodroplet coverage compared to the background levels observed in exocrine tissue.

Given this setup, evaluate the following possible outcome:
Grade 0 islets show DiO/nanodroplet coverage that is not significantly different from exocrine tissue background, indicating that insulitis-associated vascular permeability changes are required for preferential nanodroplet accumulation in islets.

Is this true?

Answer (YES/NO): NO